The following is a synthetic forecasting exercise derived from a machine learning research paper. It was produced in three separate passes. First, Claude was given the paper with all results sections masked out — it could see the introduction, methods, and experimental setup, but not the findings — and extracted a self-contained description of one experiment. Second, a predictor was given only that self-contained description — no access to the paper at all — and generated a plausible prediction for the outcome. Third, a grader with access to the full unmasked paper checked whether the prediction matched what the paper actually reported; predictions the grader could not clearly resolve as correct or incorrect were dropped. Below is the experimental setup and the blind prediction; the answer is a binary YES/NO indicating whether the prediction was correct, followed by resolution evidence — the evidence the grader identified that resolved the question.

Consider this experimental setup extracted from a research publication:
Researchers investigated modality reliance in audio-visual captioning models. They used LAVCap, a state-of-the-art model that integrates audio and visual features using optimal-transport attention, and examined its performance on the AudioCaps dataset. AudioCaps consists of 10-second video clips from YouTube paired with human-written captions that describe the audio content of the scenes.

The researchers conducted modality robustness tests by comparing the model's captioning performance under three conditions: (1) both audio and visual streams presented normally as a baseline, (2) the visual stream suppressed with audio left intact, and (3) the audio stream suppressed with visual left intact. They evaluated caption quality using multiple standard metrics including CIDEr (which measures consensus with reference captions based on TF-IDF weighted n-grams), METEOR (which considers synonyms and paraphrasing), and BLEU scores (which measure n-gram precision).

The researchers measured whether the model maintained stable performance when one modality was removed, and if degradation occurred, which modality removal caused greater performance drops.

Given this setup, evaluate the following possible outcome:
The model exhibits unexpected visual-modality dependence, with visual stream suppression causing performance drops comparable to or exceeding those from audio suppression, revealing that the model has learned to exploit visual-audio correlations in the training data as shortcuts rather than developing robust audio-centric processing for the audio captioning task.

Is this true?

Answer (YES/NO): NO